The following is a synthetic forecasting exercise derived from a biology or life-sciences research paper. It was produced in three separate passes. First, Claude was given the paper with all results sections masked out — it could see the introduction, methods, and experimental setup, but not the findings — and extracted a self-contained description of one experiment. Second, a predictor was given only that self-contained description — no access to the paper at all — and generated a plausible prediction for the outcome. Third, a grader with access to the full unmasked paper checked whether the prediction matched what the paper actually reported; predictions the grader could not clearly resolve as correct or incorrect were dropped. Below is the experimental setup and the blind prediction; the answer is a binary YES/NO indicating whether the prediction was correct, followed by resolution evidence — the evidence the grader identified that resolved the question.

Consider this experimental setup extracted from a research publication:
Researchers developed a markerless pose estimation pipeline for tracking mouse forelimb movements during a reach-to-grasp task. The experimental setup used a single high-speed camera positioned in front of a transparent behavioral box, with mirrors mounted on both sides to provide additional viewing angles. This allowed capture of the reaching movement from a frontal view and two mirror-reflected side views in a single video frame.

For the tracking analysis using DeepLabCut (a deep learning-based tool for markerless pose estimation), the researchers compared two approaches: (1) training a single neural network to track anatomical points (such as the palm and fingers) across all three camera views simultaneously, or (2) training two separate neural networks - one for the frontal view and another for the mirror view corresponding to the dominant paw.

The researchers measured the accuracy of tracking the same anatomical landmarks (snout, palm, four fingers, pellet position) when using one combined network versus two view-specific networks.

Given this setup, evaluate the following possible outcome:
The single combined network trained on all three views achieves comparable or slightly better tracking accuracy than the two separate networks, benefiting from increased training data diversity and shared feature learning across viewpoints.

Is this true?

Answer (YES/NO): NO